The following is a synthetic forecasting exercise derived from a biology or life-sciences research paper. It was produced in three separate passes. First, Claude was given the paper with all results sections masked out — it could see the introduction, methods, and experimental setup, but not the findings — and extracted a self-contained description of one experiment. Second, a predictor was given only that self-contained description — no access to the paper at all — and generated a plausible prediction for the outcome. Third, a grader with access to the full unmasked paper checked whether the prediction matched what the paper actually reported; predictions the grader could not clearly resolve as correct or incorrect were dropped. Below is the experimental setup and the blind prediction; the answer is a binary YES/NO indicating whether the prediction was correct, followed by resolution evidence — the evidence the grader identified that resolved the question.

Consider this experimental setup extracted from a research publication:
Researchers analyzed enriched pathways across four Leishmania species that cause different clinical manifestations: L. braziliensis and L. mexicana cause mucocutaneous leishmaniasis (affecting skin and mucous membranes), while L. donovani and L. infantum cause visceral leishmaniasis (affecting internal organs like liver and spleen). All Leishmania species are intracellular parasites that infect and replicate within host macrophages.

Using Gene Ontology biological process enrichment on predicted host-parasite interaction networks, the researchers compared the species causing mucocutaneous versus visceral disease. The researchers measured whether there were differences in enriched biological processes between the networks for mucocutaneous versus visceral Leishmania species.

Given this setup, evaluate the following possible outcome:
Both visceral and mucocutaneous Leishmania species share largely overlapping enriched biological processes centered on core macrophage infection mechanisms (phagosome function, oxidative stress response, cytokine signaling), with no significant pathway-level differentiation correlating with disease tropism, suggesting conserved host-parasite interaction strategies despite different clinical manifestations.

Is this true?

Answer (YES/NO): NO